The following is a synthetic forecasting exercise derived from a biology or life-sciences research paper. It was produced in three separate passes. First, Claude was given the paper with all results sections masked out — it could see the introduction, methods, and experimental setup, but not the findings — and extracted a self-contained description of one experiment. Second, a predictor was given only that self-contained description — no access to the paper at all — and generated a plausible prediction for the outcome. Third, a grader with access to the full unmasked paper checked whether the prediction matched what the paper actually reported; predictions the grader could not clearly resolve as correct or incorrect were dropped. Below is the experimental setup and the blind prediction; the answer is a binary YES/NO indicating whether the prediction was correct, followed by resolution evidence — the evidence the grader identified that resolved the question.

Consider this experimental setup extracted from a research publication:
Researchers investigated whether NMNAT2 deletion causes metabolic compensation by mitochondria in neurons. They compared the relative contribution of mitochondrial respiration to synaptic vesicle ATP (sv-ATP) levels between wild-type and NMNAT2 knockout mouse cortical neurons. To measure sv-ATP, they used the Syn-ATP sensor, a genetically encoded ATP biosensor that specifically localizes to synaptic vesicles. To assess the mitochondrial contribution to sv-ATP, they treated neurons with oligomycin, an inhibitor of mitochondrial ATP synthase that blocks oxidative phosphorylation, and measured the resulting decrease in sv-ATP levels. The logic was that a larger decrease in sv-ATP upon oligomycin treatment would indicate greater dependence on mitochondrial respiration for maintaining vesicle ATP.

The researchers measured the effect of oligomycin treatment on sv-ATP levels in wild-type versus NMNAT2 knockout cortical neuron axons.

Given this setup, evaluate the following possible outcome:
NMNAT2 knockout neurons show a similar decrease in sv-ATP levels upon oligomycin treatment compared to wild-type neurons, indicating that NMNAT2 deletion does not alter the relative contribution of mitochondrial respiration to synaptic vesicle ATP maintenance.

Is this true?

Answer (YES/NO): NO